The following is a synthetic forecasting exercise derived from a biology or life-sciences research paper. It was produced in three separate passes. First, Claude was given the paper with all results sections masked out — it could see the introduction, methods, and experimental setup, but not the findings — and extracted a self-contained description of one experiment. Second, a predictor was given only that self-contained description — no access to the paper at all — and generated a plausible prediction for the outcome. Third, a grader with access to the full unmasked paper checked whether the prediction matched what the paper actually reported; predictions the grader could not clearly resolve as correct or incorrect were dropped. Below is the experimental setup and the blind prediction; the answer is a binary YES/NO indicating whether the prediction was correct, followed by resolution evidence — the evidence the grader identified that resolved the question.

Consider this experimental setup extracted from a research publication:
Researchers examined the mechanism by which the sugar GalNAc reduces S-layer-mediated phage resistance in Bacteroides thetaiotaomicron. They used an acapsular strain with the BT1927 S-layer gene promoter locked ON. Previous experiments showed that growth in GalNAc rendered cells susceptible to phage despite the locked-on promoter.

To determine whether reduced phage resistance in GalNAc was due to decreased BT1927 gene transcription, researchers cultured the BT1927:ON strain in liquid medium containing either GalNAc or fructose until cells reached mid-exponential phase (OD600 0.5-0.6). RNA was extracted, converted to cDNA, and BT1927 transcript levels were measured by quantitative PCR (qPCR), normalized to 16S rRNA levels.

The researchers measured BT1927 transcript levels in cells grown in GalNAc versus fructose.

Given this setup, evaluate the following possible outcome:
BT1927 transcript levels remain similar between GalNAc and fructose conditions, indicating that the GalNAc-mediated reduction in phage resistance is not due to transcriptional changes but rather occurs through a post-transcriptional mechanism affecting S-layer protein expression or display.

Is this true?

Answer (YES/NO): YES